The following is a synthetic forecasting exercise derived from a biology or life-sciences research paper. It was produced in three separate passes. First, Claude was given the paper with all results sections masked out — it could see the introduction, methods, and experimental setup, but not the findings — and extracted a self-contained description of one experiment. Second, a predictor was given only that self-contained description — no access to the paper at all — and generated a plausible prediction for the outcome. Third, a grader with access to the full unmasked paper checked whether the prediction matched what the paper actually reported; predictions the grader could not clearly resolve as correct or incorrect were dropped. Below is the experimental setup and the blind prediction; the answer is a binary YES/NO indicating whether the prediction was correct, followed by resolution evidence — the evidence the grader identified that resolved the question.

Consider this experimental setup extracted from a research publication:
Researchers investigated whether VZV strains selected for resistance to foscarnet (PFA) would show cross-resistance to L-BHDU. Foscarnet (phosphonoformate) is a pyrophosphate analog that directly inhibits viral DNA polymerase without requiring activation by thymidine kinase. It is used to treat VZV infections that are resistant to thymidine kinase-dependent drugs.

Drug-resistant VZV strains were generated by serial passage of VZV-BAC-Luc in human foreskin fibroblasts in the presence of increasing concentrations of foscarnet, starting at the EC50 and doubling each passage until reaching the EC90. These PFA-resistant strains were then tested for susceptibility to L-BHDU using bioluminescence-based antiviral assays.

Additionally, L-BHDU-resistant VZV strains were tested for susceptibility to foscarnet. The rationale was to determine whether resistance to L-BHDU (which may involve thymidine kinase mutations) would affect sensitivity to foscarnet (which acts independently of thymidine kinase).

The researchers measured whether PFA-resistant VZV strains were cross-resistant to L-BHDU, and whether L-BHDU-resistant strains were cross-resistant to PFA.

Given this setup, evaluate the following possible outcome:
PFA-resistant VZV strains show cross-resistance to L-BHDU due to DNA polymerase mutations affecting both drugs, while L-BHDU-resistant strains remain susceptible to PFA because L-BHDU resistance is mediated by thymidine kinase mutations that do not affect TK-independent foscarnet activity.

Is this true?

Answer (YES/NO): NO